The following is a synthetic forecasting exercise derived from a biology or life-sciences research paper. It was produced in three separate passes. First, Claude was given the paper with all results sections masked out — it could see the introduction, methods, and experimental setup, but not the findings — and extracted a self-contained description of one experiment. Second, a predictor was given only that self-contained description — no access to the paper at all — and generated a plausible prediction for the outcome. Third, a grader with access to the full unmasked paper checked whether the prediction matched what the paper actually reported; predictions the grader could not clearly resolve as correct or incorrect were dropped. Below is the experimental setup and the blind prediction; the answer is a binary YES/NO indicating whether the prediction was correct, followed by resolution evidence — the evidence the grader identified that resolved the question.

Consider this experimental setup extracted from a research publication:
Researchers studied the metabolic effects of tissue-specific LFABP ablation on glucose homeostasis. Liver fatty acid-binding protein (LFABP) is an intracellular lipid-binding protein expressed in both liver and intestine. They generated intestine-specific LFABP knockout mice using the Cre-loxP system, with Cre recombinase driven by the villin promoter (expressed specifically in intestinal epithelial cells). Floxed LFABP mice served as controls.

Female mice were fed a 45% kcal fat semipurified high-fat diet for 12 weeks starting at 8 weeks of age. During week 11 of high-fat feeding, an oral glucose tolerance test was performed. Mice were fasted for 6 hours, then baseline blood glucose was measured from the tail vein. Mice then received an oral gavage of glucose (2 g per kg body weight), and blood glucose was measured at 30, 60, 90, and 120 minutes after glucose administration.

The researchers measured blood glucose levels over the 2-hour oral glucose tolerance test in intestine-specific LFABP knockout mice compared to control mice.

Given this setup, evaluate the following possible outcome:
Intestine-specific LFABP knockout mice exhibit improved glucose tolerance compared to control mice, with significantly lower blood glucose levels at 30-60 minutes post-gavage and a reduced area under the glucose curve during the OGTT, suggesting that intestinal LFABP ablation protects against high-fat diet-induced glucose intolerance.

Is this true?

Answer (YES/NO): NO